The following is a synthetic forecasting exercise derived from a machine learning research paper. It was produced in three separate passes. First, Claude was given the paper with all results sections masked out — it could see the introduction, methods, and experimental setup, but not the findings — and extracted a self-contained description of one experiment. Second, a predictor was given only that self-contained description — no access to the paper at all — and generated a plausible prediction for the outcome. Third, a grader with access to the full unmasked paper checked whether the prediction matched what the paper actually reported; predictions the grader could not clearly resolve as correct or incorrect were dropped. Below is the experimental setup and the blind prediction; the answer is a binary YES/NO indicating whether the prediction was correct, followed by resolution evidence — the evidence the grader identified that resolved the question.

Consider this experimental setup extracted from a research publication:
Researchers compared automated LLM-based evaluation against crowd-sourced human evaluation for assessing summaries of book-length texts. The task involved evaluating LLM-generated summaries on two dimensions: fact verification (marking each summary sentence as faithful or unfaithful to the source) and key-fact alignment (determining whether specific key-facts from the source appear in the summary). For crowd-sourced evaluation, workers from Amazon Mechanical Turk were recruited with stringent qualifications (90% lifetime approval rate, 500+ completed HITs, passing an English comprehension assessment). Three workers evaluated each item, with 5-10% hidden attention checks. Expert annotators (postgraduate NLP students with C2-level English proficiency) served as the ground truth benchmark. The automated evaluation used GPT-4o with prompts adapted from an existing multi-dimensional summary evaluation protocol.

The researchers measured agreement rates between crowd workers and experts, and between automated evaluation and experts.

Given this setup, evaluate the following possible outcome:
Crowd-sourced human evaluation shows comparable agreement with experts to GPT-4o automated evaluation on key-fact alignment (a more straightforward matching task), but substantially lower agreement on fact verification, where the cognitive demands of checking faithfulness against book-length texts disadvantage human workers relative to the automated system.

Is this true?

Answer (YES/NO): NO